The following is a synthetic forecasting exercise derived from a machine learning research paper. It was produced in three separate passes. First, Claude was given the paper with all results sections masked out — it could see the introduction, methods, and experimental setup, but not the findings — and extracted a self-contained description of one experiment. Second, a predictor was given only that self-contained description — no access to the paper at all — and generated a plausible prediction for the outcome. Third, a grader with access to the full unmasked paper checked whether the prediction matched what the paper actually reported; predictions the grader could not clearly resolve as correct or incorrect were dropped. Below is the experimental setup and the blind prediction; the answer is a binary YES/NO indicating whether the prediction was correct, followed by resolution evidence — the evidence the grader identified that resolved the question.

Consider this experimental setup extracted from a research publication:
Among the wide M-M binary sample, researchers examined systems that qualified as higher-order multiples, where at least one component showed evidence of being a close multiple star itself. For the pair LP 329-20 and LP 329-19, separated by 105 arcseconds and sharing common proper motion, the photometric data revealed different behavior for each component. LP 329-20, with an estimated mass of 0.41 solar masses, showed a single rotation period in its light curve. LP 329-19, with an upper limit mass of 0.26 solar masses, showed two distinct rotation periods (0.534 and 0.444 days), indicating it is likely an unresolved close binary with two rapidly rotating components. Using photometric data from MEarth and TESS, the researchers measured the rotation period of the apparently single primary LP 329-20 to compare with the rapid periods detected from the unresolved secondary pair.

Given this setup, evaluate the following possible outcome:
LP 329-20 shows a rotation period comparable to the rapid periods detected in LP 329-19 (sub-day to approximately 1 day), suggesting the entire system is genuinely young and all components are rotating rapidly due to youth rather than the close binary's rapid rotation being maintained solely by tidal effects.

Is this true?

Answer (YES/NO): NO